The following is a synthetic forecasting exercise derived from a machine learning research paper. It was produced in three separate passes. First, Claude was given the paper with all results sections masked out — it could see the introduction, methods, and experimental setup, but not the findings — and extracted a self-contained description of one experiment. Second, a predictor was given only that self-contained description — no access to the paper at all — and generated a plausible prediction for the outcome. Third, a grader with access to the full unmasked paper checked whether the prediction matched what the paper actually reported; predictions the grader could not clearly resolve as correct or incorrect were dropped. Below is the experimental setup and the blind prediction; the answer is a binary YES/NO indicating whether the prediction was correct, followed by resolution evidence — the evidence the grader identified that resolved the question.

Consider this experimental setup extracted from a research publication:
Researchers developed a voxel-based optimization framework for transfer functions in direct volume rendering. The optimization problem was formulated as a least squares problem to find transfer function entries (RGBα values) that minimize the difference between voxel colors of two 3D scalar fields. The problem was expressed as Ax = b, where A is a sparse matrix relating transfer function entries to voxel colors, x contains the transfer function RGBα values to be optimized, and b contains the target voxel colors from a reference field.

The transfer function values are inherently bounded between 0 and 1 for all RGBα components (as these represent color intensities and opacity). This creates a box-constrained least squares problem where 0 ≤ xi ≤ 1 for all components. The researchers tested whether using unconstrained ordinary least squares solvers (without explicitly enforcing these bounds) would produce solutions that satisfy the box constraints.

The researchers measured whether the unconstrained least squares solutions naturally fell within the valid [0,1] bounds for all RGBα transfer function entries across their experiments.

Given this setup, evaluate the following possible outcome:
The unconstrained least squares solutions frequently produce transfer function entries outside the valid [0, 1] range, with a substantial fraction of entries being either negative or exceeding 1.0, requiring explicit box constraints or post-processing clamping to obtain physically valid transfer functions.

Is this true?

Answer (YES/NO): NO